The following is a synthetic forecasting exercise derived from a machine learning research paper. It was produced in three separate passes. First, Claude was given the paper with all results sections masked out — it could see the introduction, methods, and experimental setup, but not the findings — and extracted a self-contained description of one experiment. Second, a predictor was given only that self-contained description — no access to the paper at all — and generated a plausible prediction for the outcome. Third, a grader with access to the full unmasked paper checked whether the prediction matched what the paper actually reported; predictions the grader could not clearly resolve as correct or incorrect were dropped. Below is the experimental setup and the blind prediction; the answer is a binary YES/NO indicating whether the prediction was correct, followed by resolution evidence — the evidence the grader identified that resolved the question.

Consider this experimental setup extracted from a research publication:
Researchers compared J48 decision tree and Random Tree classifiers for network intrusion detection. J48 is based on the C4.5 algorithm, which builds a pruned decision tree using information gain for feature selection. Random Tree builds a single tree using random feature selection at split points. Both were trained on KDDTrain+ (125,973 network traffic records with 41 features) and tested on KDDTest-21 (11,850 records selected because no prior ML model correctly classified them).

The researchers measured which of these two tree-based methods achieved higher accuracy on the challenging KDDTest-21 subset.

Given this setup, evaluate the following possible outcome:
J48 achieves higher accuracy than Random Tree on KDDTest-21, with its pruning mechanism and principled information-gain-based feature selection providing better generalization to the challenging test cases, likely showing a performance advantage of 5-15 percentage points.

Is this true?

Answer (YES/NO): YES